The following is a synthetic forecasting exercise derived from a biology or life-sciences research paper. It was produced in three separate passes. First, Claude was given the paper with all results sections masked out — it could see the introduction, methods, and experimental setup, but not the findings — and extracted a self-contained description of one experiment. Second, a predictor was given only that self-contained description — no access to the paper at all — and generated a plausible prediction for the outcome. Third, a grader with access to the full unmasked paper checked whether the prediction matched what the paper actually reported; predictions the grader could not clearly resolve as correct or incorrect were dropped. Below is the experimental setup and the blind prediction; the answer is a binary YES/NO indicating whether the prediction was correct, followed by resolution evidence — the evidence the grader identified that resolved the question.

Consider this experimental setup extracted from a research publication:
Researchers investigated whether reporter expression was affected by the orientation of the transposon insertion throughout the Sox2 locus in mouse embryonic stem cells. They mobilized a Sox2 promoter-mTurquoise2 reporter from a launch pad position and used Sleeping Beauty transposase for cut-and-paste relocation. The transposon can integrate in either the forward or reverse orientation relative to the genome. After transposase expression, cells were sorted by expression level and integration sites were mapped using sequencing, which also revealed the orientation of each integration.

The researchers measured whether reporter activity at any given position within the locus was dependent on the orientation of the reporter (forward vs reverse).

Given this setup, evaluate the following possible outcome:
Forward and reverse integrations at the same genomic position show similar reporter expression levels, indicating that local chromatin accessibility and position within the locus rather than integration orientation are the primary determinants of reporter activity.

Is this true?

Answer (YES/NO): YES